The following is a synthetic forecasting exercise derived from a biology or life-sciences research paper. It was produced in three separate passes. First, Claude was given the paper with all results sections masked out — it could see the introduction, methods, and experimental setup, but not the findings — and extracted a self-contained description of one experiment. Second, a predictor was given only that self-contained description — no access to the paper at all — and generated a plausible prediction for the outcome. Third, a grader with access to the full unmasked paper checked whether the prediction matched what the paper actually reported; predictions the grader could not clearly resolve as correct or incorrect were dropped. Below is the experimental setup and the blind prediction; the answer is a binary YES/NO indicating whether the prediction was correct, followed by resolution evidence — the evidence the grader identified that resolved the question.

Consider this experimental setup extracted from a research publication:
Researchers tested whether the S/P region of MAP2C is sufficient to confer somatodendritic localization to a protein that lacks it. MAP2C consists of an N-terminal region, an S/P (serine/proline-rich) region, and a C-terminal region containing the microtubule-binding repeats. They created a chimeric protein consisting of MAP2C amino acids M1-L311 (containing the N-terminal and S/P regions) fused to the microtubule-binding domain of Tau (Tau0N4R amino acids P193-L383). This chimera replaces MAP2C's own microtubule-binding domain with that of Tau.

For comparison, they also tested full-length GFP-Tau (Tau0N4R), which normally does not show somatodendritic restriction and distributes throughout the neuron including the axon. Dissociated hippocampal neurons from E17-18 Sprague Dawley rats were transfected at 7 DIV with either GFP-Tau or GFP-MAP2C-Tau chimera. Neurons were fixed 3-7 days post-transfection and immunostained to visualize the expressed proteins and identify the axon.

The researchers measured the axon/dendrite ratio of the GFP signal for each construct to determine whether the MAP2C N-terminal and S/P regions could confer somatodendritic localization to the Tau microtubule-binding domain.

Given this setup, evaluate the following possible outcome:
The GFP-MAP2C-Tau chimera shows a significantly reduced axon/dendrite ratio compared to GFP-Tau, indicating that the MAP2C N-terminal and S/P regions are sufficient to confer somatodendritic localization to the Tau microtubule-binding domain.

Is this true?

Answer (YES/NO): YES